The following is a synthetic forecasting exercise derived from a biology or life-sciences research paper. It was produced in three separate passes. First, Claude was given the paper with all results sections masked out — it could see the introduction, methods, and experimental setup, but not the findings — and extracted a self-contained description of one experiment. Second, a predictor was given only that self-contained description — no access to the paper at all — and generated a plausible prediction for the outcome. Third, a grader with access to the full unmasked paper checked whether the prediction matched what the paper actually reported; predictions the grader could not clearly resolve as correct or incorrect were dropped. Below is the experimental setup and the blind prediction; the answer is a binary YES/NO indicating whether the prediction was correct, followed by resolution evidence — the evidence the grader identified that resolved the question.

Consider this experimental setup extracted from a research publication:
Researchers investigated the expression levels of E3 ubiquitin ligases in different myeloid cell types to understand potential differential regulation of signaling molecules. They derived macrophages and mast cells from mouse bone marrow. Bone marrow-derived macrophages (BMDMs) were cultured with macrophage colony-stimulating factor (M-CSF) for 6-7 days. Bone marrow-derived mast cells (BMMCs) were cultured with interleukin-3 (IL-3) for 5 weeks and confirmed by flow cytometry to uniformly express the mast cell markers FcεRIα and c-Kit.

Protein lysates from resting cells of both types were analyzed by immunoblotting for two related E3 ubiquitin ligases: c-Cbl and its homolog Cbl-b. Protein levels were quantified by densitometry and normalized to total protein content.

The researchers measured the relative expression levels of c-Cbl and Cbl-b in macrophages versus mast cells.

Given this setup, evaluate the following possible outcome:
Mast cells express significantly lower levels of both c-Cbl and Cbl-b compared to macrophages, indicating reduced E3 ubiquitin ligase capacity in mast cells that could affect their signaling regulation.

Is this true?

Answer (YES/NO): NO